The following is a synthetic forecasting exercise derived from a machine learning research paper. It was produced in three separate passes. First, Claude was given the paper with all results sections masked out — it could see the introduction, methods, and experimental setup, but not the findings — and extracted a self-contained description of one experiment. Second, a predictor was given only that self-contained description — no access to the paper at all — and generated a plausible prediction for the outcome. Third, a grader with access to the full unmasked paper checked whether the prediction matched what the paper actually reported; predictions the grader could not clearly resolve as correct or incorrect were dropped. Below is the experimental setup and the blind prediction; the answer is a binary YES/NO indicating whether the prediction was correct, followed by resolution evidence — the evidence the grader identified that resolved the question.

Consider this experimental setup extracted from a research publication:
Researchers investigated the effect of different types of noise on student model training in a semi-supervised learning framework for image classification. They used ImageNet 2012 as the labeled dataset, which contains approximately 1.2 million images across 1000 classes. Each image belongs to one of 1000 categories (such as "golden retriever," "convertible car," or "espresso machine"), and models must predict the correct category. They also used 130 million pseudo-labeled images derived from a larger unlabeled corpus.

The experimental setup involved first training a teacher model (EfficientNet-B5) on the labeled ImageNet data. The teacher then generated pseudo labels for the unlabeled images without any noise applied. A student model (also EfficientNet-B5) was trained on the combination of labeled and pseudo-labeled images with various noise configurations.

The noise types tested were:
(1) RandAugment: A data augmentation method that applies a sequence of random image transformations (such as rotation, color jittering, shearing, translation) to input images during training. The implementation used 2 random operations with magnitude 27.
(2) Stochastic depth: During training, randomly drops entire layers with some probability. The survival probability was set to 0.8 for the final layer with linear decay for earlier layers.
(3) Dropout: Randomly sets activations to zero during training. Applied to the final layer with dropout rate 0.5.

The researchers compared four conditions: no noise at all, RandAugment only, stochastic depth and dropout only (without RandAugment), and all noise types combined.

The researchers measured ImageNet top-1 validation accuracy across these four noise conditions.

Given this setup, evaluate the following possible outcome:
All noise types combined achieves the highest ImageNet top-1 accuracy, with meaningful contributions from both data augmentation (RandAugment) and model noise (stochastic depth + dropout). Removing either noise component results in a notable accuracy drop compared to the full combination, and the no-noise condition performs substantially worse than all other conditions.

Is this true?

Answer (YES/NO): NO